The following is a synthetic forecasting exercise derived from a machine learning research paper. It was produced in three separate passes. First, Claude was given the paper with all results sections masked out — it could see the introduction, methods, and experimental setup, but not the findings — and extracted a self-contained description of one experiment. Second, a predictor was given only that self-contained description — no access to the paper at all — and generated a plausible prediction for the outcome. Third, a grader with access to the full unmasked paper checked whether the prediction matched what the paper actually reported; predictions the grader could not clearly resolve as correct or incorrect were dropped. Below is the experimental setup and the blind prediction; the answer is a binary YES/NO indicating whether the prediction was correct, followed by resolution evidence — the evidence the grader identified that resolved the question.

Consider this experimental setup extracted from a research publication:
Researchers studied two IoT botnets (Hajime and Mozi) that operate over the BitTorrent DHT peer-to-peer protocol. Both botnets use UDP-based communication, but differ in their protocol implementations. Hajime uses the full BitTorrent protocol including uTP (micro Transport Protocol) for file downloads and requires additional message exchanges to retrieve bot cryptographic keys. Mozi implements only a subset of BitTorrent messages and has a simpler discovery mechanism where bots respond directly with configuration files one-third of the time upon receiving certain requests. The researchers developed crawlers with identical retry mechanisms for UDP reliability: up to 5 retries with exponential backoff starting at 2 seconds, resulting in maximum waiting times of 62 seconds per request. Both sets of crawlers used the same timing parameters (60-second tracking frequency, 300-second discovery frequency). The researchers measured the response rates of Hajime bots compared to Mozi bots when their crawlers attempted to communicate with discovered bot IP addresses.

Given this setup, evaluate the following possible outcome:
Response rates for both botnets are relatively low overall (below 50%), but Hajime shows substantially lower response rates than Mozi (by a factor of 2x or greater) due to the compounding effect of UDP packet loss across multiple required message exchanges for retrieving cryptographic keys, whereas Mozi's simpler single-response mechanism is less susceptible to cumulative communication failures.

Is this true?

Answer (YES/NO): NO